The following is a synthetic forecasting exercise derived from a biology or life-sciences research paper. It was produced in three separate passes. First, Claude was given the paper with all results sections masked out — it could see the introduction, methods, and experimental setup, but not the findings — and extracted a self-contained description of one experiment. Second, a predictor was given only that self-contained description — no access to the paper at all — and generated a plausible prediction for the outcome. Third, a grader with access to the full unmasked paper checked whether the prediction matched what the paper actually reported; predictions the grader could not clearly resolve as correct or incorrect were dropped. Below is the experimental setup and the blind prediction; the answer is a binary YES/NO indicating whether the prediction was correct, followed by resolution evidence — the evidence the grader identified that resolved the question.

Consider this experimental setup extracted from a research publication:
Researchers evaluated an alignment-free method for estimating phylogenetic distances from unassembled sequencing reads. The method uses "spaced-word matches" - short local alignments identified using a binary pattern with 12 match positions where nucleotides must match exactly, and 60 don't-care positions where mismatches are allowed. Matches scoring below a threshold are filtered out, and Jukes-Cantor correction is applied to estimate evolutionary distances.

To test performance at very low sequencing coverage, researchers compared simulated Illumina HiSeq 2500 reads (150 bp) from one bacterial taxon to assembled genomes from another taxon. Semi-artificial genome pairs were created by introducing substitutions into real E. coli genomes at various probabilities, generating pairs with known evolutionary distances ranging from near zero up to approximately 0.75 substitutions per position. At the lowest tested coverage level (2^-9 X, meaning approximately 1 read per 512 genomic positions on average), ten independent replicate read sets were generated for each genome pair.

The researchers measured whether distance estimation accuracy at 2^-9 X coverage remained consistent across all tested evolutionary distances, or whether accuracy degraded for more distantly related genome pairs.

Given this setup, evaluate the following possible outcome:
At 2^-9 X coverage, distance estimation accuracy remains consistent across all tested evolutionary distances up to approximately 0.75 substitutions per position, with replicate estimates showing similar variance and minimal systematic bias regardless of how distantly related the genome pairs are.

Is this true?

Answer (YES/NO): NO